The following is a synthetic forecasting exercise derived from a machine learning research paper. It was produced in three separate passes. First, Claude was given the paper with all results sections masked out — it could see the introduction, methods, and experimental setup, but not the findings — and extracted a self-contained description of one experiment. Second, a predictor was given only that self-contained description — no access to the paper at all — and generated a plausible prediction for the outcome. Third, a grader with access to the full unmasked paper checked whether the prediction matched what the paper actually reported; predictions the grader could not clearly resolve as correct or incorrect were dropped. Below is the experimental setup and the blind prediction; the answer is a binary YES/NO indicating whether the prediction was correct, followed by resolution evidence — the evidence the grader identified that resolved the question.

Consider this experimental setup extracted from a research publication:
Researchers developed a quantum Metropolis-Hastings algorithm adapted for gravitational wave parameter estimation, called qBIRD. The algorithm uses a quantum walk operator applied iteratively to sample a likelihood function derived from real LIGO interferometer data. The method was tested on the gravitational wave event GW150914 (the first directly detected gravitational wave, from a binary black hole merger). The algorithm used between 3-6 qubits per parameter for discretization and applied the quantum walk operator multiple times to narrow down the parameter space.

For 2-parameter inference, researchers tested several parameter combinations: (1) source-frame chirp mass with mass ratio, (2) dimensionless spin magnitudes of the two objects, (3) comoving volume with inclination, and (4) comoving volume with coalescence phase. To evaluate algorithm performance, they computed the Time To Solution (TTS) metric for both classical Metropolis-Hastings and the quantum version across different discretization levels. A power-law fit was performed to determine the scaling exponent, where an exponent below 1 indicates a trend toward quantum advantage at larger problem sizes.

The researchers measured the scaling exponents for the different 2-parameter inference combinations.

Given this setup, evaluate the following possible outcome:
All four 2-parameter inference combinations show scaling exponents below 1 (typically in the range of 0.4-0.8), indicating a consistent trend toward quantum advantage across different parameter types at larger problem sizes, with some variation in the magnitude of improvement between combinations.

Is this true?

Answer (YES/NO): NO